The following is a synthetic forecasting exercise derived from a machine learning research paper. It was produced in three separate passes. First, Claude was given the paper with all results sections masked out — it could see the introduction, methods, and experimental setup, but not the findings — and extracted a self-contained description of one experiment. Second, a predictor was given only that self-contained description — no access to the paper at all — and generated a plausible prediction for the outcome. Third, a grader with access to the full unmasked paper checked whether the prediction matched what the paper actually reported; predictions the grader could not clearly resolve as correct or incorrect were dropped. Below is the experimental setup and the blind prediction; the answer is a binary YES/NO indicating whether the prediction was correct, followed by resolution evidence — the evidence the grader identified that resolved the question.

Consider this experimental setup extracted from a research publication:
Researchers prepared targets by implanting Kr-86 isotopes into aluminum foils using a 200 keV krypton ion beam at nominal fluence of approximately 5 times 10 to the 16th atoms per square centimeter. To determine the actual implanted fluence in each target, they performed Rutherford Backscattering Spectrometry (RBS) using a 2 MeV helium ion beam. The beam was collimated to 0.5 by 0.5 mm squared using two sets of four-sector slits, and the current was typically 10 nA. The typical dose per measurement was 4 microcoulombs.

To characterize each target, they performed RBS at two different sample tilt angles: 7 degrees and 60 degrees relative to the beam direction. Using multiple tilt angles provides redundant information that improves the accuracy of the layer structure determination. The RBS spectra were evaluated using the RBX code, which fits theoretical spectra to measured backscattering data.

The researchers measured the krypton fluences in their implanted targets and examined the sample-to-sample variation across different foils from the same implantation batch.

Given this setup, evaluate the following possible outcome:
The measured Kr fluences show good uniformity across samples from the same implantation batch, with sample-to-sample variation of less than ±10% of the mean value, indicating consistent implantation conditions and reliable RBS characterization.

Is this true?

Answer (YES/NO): YES